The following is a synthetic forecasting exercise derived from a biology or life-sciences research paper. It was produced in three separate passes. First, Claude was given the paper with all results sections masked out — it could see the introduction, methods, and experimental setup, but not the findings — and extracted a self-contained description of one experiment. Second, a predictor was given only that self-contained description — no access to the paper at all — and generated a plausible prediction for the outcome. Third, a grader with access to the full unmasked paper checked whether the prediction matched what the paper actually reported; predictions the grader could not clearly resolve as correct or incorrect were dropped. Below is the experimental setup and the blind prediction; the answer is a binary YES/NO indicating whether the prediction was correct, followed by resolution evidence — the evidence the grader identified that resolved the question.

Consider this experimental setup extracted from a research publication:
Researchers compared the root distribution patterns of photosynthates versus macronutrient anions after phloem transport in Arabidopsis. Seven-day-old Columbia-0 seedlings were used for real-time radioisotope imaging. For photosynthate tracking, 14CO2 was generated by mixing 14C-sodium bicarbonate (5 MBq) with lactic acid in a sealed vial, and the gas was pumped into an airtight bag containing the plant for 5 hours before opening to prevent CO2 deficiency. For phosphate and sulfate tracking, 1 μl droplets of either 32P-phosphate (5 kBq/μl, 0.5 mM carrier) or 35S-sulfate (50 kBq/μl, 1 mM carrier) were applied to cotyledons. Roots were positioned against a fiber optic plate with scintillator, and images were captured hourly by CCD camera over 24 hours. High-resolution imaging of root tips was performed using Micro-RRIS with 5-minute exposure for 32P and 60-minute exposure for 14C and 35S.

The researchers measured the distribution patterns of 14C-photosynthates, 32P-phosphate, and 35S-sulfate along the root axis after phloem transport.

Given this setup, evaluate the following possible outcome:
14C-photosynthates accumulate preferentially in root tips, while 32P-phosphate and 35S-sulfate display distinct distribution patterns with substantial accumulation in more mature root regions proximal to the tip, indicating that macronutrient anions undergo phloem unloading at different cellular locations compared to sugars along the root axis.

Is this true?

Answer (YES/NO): NO